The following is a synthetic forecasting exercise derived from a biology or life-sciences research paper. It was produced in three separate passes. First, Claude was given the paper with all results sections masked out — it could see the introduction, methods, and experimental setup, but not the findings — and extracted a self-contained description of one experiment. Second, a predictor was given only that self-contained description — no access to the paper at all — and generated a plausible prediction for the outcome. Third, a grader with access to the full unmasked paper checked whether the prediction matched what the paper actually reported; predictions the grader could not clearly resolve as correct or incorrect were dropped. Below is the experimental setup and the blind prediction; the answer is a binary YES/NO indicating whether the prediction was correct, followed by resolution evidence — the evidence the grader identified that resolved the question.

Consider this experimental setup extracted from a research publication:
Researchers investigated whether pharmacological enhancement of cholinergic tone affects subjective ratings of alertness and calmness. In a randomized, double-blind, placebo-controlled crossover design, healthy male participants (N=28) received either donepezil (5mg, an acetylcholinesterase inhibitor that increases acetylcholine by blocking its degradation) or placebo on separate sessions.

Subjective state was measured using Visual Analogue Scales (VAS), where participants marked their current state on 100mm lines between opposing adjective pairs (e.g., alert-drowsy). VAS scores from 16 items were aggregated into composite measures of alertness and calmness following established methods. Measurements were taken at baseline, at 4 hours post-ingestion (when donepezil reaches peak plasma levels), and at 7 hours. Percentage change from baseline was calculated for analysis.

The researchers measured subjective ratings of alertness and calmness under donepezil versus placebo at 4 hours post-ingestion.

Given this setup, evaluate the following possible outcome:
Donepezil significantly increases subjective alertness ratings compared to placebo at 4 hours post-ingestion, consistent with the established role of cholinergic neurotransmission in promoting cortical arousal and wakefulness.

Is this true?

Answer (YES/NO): NO